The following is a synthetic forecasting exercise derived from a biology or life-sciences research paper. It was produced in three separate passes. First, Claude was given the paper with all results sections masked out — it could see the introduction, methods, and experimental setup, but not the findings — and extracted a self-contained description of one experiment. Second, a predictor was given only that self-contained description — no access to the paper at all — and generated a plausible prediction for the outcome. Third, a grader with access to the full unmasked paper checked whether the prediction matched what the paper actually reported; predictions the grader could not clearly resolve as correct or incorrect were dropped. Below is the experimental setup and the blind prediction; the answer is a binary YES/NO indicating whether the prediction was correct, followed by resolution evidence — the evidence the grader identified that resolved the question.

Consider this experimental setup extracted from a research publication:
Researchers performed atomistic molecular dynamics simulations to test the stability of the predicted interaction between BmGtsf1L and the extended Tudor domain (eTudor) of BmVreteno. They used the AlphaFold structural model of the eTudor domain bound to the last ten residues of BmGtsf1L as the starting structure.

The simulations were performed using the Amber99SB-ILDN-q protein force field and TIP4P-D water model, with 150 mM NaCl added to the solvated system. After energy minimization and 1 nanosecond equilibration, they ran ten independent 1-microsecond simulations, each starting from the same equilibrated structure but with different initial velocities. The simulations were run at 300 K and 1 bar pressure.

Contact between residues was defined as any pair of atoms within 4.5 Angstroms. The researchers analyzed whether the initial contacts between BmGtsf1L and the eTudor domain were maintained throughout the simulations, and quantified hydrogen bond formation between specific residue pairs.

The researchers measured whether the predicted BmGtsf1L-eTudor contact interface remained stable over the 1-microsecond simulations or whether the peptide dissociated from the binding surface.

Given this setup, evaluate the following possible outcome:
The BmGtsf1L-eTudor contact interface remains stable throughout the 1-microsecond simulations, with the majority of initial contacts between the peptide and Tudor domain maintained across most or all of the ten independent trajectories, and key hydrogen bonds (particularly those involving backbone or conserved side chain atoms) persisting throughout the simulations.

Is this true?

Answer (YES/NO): NO